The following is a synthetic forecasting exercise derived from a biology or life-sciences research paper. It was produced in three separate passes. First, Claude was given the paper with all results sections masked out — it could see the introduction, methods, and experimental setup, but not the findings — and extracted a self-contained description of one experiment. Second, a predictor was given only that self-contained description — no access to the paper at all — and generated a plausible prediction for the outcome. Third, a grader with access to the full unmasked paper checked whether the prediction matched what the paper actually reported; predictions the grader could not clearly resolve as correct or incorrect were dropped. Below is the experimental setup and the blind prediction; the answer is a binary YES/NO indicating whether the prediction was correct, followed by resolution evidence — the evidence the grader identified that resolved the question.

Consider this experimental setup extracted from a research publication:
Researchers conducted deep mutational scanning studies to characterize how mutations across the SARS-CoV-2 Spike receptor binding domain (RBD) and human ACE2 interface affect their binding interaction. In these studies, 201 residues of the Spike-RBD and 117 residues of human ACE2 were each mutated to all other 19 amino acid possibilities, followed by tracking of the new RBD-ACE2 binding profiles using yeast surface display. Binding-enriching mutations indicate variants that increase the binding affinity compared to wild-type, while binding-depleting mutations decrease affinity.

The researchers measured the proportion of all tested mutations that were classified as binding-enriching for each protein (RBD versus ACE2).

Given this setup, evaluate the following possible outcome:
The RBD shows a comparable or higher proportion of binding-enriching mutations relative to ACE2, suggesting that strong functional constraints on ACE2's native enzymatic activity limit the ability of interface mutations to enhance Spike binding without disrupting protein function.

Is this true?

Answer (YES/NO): NO